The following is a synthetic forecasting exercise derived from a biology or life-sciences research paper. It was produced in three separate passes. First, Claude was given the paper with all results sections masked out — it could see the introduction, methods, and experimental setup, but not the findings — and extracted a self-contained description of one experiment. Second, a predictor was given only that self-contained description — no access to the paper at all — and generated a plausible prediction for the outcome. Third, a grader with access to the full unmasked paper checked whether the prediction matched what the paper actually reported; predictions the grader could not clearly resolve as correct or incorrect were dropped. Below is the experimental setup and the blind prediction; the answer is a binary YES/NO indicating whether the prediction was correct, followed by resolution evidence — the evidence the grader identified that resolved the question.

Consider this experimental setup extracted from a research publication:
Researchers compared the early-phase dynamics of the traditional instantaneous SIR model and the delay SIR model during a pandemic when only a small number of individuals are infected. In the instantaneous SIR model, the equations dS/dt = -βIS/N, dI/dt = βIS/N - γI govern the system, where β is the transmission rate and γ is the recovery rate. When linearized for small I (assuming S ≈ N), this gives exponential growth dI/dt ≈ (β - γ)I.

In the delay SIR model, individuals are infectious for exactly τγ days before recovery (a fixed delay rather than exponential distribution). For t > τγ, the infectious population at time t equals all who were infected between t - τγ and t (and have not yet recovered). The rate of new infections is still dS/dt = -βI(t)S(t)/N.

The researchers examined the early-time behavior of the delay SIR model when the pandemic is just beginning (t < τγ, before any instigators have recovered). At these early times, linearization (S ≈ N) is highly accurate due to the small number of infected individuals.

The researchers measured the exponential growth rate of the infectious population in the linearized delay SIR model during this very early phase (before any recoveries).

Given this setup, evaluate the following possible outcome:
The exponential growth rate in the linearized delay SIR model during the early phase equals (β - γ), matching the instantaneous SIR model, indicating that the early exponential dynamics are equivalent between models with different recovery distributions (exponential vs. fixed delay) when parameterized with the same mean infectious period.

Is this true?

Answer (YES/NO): NO